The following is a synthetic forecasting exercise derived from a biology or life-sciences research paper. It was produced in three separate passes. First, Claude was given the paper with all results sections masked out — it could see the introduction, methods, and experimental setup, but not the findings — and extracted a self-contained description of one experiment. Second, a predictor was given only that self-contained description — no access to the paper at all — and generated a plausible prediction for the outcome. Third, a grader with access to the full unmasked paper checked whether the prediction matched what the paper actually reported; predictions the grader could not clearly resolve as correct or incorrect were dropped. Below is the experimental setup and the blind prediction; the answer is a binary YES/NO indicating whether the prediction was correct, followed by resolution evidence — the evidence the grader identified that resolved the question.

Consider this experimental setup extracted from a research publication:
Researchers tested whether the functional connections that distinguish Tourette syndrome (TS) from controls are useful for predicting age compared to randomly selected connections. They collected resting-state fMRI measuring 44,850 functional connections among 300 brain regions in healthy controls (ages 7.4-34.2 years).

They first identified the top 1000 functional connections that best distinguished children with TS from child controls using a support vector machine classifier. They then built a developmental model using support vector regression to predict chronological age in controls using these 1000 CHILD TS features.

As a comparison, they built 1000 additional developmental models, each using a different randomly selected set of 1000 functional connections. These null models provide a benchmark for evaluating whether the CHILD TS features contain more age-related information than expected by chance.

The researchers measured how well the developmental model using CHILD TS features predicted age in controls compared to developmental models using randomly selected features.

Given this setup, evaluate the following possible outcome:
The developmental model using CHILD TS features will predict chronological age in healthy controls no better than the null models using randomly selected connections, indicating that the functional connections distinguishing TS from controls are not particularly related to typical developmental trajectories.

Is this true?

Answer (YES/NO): NO